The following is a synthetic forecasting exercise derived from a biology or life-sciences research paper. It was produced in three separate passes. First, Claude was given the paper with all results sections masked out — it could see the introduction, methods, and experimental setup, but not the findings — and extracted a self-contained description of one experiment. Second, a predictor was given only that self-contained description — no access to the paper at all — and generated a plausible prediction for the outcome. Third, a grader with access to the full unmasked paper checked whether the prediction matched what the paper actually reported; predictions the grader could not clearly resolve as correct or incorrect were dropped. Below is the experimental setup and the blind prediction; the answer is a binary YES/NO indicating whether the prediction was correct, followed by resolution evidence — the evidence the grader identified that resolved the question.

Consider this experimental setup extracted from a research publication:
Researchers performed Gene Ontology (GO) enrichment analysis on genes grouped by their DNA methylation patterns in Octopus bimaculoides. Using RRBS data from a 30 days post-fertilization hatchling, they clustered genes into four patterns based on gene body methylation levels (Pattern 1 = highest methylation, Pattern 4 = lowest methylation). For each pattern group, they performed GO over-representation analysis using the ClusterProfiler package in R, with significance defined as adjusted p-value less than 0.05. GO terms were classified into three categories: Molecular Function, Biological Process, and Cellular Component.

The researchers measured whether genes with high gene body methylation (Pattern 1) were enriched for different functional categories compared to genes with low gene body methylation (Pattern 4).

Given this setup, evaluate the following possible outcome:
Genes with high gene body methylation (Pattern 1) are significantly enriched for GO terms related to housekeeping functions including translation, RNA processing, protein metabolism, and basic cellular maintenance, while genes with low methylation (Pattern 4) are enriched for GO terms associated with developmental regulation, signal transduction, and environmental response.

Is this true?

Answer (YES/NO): NO